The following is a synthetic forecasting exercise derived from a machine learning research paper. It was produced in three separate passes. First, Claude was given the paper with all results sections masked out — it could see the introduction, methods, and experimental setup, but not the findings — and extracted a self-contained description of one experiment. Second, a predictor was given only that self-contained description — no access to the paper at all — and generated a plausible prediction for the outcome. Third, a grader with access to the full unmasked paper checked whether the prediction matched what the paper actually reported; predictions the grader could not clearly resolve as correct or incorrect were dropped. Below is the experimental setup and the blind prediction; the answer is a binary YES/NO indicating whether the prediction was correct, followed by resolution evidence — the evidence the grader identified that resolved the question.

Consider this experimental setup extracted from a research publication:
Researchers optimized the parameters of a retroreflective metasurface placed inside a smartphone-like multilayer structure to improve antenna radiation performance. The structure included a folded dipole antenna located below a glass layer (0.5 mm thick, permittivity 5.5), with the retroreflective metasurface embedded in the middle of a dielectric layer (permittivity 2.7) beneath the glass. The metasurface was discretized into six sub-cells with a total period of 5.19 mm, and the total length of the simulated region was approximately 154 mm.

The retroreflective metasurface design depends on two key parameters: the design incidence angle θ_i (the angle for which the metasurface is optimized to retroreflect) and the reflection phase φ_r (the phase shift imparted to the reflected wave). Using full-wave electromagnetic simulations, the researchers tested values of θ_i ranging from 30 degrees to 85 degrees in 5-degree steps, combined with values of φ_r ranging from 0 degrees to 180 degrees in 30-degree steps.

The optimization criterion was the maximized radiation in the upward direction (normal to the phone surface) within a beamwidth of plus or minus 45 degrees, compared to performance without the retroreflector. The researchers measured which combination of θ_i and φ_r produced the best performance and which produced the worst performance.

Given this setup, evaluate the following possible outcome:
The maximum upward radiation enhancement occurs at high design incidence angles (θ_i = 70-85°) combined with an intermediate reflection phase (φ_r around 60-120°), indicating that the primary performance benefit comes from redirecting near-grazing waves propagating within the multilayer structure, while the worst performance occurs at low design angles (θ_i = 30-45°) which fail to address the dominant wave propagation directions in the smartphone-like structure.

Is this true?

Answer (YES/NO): NO